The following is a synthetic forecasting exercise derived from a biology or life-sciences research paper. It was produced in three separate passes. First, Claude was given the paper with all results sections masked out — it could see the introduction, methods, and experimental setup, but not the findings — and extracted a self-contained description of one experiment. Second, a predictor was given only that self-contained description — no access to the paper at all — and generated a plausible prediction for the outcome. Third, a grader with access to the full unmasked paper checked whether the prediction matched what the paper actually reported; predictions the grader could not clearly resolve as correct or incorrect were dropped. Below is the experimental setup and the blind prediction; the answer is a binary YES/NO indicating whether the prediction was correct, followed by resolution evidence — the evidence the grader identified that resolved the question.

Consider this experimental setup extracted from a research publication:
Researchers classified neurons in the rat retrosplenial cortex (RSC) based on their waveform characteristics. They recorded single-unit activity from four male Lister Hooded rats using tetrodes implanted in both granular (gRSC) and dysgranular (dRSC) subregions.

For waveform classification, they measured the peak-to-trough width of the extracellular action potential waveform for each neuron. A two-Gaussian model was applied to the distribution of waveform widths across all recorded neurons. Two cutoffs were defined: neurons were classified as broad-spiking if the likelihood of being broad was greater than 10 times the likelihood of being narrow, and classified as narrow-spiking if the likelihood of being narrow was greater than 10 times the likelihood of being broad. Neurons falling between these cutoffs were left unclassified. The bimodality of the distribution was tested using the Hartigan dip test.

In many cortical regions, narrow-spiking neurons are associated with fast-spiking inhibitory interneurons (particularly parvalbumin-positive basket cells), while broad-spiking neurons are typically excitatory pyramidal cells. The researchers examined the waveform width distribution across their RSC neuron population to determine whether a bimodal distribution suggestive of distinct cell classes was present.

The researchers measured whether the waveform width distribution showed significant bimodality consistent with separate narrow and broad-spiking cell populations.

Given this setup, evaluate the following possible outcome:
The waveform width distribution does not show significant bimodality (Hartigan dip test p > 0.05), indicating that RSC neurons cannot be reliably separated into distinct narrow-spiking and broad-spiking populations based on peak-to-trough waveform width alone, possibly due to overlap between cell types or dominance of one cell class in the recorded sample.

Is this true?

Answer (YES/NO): NO